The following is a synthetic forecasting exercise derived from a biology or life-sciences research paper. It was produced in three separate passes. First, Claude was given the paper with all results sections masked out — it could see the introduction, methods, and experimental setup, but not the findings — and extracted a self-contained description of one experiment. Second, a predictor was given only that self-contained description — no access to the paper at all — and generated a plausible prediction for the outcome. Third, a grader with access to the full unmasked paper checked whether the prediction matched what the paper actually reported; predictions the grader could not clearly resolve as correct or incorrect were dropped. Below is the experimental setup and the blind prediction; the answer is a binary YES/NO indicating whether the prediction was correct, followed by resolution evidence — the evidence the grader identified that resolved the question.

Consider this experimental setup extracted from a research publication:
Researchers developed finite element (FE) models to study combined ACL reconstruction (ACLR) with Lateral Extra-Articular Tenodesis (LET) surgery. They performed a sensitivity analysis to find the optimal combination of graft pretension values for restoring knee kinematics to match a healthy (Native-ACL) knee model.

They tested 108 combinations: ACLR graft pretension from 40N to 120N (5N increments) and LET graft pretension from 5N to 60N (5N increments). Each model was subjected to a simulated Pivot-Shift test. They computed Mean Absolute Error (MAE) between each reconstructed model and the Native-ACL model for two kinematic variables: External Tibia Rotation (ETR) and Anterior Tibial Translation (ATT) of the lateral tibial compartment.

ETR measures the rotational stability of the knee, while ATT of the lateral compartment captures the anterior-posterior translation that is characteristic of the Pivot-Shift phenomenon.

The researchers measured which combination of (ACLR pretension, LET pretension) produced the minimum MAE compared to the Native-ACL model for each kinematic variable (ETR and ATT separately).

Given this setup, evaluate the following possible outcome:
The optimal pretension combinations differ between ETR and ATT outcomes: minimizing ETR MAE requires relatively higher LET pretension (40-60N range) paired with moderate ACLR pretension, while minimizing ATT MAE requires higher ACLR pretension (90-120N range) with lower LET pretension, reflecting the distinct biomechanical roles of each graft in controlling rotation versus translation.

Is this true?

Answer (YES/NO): NO